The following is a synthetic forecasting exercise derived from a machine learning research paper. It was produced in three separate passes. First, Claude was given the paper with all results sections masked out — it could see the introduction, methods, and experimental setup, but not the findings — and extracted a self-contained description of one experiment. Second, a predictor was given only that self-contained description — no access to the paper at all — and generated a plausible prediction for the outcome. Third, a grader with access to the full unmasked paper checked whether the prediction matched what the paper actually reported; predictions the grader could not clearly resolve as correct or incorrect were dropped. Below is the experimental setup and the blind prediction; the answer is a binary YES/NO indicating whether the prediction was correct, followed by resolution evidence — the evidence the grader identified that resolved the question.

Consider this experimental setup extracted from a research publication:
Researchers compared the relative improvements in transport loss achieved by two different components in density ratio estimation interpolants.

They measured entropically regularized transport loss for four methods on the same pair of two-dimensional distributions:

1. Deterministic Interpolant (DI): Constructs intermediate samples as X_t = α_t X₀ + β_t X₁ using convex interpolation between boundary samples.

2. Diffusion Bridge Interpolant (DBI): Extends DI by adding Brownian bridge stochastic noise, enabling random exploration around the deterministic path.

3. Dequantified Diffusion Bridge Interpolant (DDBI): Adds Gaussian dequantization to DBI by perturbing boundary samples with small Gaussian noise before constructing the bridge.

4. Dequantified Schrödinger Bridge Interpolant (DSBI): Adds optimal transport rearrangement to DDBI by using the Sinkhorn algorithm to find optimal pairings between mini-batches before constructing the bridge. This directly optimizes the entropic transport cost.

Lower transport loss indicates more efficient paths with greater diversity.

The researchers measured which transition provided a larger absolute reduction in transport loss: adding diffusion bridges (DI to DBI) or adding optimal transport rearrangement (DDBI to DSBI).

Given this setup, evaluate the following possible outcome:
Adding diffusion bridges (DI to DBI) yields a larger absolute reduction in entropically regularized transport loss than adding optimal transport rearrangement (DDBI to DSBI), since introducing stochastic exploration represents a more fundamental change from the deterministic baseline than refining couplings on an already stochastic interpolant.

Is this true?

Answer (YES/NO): NO